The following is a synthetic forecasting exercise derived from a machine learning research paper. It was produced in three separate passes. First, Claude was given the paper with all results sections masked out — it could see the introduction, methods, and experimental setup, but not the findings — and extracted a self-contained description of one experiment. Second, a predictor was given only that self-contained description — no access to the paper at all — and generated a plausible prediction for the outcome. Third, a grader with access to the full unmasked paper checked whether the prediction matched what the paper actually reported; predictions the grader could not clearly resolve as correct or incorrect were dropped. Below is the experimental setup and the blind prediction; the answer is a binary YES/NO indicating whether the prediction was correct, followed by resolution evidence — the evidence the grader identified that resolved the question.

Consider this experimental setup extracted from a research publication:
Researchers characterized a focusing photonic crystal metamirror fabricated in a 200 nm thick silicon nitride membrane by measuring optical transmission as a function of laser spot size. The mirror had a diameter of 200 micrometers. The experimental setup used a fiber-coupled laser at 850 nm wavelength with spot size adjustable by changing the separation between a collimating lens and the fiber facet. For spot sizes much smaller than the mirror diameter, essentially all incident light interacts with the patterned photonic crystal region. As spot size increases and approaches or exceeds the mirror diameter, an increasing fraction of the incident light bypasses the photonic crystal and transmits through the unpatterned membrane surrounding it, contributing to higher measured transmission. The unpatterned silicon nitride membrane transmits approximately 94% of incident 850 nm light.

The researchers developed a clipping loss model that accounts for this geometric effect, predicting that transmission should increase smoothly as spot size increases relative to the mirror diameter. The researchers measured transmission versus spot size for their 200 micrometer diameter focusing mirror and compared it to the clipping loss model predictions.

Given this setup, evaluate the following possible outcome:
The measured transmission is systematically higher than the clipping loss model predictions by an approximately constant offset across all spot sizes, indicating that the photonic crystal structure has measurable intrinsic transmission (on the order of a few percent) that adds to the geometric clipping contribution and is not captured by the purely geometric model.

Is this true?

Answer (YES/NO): NO